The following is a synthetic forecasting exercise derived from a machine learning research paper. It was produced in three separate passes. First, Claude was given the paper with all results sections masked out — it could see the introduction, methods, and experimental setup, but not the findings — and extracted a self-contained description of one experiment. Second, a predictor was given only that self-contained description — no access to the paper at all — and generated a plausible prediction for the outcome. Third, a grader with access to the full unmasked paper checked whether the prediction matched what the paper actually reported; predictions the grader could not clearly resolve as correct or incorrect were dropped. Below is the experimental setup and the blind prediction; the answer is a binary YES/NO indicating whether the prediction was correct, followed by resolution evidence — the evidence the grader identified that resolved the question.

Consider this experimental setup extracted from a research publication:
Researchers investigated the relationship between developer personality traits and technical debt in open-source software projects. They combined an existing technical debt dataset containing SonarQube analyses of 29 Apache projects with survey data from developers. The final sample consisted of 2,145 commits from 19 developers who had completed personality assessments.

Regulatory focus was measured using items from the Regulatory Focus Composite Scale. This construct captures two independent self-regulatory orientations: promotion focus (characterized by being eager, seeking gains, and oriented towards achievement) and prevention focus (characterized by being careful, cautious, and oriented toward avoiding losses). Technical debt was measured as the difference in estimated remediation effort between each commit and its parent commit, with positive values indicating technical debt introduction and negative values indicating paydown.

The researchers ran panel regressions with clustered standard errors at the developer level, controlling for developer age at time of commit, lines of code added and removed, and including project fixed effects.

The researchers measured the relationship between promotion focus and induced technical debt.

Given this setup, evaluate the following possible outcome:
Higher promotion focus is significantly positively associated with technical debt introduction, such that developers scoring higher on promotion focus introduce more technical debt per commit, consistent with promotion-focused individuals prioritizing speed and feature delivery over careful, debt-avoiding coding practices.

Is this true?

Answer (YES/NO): NO